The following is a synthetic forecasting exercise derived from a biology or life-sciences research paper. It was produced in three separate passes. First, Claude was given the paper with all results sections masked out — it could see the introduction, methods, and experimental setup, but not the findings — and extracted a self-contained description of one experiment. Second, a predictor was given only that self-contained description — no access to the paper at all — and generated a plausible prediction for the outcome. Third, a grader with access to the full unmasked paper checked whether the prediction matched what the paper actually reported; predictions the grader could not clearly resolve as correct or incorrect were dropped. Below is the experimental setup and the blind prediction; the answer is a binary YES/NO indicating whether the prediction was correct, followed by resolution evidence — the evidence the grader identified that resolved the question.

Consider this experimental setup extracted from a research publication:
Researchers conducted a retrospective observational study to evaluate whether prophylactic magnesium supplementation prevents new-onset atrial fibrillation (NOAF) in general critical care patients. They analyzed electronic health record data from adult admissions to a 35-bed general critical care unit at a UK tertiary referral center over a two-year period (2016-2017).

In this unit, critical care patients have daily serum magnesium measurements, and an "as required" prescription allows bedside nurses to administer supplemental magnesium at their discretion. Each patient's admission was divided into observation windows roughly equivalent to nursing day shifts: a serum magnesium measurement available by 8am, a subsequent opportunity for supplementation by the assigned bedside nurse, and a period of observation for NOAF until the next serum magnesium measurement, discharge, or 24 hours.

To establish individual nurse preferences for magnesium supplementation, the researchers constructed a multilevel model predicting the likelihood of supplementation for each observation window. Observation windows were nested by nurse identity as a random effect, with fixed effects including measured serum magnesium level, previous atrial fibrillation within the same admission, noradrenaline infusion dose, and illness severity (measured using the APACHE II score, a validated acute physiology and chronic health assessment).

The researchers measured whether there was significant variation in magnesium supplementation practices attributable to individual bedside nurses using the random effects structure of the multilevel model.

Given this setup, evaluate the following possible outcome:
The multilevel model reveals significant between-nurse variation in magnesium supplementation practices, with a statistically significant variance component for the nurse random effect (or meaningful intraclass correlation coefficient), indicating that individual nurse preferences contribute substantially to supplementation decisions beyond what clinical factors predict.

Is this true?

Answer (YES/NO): YES